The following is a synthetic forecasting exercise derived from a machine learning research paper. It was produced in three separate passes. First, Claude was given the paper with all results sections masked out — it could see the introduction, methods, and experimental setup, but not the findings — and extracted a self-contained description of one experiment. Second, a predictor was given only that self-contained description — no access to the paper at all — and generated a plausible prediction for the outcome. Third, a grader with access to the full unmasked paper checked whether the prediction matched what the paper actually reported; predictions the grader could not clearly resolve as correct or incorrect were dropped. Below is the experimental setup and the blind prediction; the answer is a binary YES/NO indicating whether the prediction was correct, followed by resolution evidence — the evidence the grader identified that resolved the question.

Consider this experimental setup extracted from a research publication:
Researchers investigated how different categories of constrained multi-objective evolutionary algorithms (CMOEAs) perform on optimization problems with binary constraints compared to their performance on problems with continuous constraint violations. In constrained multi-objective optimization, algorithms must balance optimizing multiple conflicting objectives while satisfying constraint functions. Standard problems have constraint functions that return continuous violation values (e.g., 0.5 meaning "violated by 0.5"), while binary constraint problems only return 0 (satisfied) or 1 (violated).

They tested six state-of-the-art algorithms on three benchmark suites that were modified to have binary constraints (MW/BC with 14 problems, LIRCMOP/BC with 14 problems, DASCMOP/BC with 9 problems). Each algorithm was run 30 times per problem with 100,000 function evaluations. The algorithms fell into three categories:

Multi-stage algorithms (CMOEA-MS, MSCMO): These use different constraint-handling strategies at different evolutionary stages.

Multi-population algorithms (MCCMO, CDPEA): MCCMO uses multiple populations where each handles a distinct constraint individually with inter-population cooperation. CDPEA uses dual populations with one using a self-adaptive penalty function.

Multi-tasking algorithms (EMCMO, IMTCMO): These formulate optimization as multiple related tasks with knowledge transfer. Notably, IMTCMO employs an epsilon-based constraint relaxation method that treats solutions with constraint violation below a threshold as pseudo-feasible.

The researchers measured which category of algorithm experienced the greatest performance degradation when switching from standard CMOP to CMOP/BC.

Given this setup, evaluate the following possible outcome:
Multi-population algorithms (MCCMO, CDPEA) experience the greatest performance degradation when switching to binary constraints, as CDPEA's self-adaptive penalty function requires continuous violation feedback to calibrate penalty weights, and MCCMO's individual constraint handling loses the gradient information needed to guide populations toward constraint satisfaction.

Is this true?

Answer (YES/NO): NO